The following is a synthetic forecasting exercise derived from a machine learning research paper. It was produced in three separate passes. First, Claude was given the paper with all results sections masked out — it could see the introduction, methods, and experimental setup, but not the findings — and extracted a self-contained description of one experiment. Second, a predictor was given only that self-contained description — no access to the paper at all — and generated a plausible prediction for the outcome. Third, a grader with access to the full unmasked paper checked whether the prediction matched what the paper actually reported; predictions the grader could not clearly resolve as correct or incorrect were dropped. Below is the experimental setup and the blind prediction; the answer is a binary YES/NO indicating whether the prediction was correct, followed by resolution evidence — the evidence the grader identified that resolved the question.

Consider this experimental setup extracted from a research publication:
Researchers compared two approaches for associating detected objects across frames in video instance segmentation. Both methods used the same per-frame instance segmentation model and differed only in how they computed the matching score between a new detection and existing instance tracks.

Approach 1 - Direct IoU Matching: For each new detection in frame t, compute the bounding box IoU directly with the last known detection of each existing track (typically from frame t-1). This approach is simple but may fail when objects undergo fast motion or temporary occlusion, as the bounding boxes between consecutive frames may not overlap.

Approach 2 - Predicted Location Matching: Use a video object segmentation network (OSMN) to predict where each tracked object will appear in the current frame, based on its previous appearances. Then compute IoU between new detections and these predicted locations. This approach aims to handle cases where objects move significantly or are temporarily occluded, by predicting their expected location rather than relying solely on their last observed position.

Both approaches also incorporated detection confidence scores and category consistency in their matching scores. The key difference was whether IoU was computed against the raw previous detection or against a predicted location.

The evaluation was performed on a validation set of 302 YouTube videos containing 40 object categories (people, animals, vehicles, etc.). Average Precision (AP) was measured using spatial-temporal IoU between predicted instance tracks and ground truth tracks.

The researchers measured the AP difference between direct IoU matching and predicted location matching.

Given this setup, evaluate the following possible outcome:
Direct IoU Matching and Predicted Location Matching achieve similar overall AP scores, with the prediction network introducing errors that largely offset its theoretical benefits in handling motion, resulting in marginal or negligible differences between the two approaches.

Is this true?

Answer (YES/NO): NO